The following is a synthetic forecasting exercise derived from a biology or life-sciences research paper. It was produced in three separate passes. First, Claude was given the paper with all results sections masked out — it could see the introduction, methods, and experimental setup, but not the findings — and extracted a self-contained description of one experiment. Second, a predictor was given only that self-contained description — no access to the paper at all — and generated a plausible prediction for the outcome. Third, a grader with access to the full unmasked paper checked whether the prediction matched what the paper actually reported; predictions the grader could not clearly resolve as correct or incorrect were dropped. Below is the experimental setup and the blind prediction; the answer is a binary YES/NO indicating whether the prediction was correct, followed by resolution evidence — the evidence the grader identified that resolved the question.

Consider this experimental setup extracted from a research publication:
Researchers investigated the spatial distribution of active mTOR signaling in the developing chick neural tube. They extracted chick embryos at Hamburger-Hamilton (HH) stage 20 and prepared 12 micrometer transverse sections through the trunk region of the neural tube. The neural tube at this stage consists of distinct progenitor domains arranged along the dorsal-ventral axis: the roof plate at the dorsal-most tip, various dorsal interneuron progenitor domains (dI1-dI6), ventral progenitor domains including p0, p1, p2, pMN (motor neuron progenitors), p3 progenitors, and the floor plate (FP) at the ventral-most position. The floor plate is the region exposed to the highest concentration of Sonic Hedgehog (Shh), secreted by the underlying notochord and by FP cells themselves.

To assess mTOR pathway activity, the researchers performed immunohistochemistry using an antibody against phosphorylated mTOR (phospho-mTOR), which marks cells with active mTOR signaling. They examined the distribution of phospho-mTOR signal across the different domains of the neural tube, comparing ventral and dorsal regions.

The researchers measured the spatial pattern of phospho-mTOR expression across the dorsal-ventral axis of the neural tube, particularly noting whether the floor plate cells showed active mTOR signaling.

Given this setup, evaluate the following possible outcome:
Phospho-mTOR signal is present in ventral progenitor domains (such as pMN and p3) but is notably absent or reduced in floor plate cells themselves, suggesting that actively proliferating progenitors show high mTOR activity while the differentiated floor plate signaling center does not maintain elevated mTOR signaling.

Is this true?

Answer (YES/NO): YES